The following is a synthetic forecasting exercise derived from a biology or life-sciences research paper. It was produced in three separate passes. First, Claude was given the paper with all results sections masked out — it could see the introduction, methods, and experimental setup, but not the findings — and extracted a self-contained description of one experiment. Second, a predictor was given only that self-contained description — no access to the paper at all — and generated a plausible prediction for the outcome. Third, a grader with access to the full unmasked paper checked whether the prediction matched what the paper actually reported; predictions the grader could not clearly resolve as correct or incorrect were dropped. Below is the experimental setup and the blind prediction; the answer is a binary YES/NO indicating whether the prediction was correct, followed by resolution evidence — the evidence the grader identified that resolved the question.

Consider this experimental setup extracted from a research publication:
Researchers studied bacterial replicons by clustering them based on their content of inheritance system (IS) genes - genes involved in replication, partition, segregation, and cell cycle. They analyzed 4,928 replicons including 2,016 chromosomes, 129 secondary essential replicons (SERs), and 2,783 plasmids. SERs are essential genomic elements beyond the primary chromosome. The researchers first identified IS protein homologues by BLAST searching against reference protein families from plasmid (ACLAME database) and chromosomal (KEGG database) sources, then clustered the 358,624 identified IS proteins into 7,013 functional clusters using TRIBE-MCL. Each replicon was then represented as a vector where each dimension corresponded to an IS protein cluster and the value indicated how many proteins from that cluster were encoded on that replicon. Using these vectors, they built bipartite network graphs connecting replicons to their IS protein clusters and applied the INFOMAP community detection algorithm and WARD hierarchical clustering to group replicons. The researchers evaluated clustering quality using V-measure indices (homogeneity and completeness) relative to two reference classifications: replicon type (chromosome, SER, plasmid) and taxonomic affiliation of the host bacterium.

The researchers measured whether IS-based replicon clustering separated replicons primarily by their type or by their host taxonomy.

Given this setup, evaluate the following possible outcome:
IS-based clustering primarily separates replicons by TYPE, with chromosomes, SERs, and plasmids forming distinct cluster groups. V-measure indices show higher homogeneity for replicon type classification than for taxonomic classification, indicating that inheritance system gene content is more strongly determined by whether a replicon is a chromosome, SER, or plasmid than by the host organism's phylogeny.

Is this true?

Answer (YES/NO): NO